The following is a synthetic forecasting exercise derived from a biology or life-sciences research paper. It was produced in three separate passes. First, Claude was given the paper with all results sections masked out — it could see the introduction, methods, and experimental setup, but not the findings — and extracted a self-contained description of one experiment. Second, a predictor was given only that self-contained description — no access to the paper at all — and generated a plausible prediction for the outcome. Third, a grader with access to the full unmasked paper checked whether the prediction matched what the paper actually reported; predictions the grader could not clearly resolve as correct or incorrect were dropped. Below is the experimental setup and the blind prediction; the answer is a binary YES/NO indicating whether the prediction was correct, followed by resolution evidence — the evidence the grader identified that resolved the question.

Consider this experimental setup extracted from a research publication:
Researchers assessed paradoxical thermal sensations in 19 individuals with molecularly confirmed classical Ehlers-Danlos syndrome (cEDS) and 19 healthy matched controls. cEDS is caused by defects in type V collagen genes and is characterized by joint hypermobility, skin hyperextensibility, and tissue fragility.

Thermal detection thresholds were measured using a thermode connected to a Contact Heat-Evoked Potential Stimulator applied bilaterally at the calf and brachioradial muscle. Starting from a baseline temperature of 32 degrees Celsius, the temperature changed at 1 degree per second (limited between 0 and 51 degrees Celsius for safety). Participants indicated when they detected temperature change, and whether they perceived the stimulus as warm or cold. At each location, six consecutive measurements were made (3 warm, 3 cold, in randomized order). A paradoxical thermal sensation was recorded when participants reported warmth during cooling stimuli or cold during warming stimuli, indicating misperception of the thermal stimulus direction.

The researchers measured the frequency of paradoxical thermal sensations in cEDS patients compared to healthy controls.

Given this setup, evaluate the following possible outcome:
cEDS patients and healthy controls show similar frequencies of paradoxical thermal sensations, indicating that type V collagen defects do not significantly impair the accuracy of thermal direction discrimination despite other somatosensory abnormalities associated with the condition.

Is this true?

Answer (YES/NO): NO